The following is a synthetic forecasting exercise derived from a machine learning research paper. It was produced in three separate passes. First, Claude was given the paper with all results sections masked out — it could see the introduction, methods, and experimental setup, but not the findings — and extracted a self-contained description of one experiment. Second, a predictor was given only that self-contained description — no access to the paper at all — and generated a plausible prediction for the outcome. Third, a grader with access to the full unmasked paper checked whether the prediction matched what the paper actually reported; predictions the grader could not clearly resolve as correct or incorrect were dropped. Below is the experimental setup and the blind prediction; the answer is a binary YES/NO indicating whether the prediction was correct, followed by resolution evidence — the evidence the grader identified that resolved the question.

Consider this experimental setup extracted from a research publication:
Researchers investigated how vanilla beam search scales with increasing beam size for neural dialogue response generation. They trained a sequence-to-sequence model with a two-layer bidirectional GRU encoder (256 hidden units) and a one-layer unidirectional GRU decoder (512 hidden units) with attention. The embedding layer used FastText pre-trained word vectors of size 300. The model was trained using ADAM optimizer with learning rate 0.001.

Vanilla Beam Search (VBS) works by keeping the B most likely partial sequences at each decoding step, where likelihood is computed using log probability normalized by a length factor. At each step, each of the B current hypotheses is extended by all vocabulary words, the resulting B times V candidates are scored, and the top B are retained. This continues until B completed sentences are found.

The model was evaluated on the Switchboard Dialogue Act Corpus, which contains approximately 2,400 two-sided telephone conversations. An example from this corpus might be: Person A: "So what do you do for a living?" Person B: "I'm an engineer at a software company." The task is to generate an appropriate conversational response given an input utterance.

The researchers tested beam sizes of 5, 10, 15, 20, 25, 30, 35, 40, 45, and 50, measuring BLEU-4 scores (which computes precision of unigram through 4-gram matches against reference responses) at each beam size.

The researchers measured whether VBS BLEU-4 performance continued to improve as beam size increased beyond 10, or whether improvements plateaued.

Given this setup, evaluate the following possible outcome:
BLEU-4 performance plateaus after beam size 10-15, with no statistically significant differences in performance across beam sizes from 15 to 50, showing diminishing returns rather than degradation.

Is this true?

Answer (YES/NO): NO